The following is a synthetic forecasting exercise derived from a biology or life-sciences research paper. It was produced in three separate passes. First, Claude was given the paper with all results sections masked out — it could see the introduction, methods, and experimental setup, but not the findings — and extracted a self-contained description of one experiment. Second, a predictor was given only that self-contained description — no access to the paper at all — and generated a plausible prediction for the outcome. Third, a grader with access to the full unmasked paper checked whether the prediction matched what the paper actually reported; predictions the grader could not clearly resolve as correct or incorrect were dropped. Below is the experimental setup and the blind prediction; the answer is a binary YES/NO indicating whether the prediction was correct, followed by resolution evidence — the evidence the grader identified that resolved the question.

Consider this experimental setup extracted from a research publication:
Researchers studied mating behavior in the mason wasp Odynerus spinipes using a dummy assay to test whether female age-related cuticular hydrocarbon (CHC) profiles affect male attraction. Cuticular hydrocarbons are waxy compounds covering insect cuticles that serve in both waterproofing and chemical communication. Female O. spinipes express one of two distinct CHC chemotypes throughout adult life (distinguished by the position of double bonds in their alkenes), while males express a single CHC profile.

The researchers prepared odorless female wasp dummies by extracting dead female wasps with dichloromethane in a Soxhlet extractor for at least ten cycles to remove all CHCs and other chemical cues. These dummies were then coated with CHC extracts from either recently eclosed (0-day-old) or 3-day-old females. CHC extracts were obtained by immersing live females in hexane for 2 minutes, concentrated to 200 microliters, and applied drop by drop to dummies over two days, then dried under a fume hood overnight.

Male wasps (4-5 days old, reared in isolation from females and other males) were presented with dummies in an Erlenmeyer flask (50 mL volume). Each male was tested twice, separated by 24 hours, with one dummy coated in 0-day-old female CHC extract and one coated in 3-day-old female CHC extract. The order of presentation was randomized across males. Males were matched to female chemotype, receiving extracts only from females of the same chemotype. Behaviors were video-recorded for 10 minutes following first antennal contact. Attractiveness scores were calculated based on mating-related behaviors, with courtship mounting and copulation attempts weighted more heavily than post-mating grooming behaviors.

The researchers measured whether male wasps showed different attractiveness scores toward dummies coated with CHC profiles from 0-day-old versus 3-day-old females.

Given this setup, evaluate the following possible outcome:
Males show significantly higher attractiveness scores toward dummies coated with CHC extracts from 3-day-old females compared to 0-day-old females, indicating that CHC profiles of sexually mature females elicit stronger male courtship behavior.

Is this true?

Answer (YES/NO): YES